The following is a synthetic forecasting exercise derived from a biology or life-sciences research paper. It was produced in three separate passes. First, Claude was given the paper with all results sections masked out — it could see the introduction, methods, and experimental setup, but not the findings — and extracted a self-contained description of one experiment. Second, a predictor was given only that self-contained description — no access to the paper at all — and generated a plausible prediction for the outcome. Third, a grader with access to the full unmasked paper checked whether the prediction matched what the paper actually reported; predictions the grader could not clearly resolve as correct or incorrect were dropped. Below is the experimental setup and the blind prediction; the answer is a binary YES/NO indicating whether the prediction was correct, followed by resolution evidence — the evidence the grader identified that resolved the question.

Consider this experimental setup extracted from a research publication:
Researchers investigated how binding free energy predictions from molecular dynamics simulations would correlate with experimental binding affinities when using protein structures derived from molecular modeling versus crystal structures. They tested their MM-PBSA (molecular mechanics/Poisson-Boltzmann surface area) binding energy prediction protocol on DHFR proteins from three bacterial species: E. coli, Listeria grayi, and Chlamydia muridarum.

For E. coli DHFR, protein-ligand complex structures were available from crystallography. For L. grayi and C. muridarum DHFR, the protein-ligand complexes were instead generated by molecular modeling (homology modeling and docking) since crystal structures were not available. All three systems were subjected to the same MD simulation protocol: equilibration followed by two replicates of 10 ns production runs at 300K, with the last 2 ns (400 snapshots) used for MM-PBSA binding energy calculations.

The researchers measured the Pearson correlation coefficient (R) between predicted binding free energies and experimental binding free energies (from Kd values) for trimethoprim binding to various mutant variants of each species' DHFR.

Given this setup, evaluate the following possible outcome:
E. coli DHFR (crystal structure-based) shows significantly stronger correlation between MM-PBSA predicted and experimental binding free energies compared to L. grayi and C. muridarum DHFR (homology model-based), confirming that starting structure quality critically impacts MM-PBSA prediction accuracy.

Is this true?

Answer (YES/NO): NO